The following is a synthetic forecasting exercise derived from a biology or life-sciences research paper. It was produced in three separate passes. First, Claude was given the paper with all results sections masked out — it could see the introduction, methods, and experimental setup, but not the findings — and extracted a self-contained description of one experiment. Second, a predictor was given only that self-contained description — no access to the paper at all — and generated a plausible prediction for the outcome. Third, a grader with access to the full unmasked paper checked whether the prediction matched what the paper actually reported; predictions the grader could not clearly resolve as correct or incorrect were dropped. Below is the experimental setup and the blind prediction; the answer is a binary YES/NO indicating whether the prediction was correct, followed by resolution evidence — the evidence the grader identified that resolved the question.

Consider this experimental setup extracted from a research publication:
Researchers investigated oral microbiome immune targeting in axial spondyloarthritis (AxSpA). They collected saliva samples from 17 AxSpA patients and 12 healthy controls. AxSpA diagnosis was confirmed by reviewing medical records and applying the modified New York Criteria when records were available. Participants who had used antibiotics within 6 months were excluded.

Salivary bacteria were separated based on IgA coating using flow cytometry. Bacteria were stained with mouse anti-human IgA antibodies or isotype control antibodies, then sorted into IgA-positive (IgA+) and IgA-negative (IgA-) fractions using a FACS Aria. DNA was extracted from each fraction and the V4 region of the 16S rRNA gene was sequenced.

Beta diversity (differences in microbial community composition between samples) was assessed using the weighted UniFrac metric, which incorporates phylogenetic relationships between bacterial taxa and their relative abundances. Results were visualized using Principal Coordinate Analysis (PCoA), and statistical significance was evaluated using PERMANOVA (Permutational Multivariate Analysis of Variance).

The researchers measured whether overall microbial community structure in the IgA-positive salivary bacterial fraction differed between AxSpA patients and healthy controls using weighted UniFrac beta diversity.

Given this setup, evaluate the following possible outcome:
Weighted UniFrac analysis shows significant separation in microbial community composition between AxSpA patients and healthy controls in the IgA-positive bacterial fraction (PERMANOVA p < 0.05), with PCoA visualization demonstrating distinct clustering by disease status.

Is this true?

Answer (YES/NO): NO